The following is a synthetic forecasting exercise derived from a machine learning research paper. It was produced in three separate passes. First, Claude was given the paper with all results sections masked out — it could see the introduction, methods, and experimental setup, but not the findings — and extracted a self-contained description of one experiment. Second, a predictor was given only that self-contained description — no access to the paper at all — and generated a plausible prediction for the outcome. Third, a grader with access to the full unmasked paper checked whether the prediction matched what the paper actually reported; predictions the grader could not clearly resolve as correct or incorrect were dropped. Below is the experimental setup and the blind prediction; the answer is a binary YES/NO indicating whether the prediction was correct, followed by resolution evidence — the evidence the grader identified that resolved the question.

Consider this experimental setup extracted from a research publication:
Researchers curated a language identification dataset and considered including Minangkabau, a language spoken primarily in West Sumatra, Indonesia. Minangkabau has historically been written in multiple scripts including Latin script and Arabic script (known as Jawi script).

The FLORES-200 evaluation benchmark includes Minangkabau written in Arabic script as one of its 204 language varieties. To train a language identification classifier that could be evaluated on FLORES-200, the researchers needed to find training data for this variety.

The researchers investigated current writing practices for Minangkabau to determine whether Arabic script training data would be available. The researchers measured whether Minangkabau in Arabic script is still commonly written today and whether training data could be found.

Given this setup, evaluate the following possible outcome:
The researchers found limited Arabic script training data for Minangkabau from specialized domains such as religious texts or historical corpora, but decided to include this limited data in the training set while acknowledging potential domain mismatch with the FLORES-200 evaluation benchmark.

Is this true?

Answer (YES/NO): NO